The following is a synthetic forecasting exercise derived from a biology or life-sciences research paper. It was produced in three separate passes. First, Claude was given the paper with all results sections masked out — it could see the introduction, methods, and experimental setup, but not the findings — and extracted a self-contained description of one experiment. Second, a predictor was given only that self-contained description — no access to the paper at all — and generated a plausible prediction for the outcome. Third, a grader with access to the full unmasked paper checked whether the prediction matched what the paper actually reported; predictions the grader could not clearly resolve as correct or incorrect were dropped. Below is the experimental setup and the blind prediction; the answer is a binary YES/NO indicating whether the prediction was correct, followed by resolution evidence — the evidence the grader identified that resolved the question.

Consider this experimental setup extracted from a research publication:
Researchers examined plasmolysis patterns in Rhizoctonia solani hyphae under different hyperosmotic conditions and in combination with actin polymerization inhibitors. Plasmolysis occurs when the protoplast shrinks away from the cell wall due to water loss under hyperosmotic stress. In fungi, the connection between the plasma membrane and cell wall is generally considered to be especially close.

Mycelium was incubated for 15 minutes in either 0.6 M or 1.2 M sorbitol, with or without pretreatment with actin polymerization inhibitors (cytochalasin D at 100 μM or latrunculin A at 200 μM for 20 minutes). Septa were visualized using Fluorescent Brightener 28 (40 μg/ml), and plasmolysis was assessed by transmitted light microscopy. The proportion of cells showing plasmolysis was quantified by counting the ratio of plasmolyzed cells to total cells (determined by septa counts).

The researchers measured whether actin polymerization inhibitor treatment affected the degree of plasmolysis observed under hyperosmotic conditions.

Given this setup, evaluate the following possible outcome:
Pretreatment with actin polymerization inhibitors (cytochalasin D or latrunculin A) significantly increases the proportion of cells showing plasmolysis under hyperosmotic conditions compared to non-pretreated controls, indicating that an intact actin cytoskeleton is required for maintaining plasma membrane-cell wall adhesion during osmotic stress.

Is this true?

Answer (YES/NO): NO